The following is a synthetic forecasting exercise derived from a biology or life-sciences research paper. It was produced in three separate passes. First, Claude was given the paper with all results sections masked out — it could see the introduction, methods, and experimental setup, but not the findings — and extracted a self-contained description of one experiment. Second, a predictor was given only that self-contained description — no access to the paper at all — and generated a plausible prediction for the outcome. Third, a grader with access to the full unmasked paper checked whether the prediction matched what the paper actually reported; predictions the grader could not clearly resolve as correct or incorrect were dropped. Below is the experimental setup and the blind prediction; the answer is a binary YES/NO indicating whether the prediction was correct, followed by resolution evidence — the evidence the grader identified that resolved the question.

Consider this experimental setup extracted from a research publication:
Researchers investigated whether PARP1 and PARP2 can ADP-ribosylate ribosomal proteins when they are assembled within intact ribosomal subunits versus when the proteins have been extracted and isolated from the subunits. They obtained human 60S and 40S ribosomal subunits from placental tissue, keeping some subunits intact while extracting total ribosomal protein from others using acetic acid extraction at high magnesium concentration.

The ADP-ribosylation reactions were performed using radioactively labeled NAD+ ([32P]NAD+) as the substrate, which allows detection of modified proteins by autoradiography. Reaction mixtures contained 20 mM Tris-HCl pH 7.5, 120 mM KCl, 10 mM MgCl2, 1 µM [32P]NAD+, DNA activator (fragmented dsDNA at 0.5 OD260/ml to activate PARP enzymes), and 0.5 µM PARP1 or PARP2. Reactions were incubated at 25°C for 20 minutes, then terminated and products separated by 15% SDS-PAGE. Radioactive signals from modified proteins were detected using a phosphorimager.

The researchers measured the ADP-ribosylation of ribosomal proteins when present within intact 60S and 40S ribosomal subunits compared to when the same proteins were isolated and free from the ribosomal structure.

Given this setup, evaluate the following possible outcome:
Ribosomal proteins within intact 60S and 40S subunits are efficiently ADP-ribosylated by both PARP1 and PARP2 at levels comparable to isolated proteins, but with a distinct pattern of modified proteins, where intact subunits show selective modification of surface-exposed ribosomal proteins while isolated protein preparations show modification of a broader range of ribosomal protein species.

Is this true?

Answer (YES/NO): NO